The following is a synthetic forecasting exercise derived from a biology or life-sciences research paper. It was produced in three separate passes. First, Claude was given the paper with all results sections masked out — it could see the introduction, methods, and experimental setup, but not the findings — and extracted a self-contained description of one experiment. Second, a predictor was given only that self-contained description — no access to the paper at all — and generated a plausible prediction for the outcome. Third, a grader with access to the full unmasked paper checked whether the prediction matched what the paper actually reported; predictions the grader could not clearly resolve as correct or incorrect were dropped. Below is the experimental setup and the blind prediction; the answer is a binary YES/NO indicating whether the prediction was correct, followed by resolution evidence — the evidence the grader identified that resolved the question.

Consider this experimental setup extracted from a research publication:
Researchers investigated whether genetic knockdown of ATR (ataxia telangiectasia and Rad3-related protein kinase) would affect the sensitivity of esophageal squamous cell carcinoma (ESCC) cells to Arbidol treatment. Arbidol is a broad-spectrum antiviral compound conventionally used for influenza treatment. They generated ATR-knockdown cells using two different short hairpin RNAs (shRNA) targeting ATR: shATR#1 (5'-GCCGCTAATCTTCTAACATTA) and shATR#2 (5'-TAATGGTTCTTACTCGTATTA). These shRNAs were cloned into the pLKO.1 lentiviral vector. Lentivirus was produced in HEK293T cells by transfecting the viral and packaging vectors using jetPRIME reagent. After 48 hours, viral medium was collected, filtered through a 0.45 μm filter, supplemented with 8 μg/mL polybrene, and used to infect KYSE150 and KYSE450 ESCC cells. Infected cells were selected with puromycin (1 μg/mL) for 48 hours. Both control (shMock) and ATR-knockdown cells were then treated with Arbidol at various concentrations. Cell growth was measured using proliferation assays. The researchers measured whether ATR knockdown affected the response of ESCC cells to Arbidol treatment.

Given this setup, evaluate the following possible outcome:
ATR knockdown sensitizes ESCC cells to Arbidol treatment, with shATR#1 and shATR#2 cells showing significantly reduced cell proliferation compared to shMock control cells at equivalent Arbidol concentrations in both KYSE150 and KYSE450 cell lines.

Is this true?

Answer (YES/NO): NO